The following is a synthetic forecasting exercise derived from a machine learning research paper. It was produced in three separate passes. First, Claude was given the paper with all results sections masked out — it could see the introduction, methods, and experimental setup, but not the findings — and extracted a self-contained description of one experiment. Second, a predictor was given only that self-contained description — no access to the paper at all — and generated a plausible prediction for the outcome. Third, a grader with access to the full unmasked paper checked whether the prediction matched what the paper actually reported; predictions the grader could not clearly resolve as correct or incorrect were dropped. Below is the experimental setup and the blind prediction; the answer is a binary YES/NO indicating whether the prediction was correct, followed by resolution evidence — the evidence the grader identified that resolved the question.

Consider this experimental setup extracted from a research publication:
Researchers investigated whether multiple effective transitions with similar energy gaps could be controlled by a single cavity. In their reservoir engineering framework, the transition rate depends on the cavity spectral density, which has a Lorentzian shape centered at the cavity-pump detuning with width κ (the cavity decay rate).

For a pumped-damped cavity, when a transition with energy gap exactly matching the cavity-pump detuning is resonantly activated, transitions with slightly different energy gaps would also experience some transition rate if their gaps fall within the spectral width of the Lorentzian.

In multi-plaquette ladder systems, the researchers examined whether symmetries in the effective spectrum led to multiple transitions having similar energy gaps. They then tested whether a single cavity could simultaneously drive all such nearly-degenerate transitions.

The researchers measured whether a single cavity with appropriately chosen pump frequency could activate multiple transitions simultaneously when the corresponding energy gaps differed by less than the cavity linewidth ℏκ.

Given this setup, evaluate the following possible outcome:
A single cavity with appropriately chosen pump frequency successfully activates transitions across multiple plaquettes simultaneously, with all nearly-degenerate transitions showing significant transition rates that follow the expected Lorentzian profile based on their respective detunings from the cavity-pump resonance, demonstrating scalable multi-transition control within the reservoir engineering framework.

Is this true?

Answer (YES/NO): NO